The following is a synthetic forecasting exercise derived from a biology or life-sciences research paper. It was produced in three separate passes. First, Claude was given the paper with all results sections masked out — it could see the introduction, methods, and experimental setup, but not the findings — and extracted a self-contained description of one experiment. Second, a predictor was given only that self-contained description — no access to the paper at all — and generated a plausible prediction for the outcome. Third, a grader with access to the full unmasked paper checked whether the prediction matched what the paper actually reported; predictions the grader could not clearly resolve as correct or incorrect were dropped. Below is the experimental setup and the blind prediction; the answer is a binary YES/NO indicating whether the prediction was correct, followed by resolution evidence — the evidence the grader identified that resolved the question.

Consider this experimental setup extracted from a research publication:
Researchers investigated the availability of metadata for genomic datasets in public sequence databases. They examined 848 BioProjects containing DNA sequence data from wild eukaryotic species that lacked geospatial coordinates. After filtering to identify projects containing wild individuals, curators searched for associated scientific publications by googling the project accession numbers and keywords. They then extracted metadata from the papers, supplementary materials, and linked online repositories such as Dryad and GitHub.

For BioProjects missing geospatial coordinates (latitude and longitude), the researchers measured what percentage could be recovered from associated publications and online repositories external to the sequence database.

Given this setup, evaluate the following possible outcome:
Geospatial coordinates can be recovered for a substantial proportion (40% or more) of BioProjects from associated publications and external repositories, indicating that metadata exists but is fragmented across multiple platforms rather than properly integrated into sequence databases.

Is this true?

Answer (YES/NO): YES